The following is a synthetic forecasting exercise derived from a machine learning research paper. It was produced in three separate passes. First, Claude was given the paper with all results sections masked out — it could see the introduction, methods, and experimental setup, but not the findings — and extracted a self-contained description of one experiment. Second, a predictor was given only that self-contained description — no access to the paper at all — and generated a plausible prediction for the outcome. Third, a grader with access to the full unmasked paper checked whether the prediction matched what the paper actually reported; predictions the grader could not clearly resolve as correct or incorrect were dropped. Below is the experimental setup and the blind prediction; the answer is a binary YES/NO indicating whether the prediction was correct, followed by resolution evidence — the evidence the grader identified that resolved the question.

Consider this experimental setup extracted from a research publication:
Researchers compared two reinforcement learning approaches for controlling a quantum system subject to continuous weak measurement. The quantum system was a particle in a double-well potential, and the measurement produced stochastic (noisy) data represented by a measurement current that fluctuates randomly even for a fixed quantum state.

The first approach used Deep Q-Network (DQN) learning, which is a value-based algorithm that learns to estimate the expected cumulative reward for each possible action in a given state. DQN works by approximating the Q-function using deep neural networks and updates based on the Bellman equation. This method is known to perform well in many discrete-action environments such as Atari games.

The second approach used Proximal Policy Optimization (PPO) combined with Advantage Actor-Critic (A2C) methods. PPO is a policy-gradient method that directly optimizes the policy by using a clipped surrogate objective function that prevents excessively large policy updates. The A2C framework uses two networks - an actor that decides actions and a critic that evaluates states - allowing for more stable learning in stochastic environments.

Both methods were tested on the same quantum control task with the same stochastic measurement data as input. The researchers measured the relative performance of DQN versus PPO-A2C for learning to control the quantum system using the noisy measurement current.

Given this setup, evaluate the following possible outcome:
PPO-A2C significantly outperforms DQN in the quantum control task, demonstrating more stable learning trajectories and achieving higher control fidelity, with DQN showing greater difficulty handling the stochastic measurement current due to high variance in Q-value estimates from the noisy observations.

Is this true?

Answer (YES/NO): YES